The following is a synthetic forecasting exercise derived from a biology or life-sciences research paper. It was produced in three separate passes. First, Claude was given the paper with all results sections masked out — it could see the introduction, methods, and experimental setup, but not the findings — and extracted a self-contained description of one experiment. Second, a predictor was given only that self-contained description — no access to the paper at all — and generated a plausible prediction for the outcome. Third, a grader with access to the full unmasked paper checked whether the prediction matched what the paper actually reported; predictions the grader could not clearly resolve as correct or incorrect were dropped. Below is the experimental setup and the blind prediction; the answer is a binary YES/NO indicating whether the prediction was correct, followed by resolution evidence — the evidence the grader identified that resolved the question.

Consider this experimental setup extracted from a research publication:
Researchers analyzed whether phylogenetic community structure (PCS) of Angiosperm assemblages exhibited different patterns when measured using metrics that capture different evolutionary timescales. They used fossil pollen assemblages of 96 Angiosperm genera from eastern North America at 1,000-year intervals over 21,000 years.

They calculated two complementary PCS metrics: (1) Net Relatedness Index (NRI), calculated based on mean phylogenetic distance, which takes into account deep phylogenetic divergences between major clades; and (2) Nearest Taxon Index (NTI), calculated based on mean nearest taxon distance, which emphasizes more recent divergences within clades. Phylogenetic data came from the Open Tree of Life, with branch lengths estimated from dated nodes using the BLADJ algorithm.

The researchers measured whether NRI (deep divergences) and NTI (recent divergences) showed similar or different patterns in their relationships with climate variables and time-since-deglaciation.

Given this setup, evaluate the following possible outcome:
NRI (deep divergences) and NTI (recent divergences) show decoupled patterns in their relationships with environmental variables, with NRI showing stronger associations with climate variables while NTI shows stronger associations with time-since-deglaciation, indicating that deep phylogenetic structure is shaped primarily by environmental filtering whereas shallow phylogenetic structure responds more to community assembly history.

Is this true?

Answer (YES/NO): NO